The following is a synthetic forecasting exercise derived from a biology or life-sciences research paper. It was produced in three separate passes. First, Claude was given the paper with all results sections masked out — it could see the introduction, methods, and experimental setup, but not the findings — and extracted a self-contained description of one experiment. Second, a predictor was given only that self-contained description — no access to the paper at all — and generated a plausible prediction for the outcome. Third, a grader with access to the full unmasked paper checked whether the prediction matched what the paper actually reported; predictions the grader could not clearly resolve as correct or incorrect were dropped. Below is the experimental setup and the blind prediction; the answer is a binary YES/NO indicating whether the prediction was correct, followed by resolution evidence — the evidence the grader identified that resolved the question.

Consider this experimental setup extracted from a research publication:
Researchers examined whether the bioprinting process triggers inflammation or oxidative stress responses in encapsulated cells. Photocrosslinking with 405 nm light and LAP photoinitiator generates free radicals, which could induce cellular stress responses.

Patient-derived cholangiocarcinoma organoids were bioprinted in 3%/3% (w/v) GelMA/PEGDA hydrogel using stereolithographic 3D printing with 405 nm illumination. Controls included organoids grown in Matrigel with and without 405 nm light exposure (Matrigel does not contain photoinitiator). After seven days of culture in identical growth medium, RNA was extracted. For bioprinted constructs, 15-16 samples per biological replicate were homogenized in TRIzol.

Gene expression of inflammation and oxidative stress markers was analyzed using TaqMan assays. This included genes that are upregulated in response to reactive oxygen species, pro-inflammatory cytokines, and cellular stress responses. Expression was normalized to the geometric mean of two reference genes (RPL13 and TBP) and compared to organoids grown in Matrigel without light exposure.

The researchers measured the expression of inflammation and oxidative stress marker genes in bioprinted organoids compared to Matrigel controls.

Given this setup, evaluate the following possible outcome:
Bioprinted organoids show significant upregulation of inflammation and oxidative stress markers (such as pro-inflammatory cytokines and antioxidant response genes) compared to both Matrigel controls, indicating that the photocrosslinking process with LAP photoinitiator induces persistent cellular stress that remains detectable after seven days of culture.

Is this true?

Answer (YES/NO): NO